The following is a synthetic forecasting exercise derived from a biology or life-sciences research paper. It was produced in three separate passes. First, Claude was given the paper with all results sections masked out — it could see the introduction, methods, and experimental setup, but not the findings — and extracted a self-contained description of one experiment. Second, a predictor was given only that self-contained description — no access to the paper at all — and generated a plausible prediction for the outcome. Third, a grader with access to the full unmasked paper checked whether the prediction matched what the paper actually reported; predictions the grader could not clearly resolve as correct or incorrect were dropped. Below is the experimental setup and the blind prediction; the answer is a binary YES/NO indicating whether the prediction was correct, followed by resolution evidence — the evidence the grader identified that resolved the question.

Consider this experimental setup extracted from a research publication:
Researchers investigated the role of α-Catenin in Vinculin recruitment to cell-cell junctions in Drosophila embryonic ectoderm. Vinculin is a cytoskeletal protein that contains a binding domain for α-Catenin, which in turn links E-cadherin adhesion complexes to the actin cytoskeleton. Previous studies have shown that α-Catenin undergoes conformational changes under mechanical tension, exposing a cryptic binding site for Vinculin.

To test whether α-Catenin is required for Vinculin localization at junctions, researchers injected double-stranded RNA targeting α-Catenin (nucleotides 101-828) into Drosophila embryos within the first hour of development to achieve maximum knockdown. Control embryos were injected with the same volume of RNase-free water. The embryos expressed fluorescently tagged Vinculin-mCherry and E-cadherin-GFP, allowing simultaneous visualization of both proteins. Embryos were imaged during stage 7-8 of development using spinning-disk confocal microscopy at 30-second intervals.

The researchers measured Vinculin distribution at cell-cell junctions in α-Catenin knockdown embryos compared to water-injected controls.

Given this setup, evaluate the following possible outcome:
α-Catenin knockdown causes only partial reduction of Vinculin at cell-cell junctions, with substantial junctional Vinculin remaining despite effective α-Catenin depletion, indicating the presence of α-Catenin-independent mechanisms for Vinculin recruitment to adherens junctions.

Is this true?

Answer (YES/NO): NO